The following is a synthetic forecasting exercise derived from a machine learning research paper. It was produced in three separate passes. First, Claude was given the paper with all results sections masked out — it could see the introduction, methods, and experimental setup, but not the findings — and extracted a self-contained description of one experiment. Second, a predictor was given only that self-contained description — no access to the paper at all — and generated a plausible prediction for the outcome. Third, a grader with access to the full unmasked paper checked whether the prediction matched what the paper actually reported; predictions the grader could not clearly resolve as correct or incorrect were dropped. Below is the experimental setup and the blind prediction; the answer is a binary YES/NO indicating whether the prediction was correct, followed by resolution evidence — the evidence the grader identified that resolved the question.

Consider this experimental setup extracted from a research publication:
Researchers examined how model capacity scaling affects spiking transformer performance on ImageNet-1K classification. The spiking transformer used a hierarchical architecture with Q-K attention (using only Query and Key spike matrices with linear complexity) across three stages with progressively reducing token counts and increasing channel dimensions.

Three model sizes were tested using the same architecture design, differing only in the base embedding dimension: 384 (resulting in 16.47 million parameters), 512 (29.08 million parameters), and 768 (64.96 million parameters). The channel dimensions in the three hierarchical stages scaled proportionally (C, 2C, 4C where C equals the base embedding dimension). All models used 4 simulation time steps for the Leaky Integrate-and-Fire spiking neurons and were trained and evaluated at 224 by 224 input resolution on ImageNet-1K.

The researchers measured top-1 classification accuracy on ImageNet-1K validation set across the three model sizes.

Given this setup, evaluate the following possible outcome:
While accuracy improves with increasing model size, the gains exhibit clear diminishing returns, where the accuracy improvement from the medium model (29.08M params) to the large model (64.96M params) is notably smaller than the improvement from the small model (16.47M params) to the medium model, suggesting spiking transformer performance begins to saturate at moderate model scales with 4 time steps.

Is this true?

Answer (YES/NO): YES